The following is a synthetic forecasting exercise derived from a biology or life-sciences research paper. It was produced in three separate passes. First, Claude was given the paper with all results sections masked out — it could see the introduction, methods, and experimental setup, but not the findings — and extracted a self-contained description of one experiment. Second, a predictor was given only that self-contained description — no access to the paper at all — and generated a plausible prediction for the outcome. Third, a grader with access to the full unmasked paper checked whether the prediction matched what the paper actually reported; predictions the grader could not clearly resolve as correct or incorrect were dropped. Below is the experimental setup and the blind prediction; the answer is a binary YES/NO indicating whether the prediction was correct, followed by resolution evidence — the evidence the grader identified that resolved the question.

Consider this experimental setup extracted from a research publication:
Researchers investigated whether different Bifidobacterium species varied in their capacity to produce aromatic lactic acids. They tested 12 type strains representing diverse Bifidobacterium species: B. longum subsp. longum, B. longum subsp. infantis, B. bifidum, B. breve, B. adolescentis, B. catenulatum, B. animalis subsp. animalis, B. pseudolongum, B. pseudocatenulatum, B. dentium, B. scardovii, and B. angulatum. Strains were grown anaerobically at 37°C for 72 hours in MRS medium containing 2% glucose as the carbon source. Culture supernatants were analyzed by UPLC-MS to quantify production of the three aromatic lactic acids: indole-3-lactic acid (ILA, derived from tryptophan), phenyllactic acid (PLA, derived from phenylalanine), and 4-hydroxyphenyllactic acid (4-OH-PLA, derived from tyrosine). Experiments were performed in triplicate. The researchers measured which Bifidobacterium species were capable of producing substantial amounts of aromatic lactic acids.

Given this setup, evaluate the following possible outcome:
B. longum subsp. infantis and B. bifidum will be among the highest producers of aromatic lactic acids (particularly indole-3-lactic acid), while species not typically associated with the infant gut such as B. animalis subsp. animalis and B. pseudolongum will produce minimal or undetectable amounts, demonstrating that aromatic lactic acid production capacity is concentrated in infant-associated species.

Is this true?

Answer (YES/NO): YES